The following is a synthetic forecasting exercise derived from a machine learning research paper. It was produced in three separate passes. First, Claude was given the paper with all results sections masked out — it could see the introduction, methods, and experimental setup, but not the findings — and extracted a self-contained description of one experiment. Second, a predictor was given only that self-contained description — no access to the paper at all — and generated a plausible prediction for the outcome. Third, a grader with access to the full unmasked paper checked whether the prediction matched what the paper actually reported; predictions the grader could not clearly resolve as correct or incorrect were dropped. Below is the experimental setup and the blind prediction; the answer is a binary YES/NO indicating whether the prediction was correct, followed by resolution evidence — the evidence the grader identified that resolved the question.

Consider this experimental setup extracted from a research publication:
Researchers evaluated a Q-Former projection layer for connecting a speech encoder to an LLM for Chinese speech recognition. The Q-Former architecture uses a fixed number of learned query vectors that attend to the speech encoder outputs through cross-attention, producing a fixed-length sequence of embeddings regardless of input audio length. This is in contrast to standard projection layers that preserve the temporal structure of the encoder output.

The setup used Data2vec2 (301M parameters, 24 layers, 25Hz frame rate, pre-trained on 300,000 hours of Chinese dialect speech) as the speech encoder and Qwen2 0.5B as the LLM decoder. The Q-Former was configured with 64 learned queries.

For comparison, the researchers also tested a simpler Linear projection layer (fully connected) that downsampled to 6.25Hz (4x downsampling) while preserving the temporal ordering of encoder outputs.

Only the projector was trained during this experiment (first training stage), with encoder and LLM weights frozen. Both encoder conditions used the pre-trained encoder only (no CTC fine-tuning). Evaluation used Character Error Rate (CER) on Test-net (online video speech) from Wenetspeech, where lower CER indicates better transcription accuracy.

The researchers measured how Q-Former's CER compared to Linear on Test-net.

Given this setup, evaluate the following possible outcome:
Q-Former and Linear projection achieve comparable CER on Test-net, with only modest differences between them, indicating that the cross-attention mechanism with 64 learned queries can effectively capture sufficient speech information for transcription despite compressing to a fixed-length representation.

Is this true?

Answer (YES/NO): NO